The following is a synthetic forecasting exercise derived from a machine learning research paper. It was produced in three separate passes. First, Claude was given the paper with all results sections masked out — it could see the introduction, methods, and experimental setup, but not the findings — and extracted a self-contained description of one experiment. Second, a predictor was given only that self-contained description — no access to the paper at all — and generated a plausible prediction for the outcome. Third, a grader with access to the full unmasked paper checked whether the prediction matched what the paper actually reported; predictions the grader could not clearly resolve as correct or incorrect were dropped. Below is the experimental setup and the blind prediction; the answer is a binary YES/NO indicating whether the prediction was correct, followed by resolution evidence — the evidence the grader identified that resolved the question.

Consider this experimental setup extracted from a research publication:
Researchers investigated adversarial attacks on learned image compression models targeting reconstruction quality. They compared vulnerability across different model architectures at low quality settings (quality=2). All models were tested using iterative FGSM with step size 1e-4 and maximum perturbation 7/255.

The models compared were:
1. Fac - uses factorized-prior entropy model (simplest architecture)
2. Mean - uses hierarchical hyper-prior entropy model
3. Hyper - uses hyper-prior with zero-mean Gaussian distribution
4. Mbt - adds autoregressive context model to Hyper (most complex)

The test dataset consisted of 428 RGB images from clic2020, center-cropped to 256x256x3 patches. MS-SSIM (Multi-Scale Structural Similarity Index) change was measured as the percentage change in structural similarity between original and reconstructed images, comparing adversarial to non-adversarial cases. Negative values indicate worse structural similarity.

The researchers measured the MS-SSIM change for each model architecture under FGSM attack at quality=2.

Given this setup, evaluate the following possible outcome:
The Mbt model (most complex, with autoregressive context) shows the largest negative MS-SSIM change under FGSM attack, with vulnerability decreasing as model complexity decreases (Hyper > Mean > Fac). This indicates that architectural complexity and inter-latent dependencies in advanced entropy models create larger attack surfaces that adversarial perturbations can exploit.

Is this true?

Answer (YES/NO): YES